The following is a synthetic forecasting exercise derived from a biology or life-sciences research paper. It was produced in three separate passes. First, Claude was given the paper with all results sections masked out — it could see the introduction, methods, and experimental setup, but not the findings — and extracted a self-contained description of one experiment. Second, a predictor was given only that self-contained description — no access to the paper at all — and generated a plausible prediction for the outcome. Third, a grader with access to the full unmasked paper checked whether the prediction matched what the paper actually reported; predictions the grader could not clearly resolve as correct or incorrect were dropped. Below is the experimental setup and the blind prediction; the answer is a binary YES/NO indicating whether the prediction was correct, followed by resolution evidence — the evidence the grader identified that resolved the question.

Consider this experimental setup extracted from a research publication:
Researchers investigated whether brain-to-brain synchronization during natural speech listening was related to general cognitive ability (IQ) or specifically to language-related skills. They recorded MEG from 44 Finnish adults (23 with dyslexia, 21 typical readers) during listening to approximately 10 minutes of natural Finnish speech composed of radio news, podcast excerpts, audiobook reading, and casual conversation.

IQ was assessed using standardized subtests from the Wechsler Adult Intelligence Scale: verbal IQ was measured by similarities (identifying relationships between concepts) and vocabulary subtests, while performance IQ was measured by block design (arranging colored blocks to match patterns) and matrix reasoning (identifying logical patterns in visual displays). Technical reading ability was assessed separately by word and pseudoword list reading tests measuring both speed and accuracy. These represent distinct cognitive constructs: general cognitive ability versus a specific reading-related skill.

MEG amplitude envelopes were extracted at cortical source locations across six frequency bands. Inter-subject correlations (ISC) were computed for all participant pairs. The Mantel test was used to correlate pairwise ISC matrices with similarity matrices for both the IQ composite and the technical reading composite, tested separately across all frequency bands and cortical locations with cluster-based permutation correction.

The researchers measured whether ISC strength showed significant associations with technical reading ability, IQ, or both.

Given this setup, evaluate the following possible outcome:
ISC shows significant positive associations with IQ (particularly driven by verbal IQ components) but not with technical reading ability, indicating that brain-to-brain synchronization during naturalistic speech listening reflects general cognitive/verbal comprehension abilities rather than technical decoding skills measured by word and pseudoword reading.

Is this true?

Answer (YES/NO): NO